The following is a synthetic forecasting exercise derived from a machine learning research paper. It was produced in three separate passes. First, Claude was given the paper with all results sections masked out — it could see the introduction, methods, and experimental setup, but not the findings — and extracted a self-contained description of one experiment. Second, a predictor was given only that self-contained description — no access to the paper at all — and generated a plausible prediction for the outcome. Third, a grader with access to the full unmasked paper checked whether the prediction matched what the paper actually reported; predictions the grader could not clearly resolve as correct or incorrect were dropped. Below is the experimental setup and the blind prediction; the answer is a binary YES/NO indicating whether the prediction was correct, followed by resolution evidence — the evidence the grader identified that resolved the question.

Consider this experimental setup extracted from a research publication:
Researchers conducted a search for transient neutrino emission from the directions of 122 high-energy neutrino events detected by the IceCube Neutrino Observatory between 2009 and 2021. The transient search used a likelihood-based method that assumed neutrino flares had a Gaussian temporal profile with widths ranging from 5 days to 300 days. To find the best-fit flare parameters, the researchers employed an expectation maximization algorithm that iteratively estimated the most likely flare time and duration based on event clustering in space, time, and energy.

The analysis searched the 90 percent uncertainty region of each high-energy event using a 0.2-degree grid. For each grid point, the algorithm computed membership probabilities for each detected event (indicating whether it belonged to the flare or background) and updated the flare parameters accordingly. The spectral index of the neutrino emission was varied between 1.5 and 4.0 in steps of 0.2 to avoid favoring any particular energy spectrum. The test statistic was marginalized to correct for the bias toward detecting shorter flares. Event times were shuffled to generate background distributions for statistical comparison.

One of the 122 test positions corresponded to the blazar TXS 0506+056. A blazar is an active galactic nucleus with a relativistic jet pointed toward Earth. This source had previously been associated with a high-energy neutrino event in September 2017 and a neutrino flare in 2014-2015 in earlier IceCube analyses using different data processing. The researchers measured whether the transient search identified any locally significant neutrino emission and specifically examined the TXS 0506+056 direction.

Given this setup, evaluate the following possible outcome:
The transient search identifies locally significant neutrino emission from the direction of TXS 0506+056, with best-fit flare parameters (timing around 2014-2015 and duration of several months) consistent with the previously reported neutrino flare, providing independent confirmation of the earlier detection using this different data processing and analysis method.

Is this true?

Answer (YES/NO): YES